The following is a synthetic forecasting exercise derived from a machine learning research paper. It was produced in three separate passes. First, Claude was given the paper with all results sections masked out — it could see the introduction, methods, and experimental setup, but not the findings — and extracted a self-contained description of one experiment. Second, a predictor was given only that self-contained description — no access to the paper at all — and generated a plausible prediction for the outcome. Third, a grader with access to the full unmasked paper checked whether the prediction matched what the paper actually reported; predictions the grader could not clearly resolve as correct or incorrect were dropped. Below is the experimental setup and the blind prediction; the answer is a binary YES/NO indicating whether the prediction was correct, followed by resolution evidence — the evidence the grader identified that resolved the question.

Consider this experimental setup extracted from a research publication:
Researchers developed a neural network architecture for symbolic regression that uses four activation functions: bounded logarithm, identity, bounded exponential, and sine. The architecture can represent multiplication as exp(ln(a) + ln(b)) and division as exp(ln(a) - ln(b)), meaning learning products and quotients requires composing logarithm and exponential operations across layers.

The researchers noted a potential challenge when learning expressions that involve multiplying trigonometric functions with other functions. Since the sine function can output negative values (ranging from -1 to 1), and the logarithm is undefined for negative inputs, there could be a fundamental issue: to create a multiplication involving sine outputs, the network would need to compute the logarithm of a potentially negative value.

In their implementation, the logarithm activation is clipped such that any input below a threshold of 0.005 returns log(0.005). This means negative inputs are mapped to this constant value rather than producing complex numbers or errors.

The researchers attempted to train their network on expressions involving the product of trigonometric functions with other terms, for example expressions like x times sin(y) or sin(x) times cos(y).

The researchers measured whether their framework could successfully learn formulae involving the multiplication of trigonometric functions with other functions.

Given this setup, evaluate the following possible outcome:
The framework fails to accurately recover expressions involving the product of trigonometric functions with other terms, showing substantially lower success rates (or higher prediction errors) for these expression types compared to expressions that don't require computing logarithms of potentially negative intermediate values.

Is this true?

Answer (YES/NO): YES